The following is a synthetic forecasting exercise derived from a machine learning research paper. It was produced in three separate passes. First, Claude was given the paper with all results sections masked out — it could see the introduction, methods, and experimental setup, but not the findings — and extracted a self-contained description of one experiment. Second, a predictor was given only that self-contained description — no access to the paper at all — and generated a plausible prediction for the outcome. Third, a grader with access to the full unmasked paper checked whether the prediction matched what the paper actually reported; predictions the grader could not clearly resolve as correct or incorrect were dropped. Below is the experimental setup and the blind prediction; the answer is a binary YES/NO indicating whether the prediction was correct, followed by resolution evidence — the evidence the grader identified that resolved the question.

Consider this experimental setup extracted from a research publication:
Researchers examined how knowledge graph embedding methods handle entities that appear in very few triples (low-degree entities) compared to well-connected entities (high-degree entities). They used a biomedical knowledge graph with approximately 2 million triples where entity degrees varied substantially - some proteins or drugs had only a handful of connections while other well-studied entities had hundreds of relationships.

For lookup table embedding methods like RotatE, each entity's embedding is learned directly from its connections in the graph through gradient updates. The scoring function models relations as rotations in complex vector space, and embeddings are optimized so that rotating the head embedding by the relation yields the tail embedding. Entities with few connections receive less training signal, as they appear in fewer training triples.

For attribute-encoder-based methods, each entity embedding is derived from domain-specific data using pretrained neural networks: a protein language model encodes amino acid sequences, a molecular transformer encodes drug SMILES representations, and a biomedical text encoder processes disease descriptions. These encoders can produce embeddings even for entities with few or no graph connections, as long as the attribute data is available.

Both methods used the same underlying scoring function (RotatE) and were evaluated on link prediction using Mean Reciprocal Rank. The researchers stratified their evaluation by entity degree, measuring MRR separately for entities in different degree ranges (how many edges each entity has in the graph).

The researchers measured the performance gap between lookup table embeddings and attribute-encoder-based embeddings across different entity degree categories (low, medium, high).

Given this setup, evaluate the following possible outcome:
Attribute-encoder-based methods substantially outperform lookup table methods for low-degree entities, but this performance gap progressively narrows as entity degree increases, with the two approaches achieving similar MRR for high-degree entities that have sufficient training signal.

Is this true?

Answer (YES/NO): NO